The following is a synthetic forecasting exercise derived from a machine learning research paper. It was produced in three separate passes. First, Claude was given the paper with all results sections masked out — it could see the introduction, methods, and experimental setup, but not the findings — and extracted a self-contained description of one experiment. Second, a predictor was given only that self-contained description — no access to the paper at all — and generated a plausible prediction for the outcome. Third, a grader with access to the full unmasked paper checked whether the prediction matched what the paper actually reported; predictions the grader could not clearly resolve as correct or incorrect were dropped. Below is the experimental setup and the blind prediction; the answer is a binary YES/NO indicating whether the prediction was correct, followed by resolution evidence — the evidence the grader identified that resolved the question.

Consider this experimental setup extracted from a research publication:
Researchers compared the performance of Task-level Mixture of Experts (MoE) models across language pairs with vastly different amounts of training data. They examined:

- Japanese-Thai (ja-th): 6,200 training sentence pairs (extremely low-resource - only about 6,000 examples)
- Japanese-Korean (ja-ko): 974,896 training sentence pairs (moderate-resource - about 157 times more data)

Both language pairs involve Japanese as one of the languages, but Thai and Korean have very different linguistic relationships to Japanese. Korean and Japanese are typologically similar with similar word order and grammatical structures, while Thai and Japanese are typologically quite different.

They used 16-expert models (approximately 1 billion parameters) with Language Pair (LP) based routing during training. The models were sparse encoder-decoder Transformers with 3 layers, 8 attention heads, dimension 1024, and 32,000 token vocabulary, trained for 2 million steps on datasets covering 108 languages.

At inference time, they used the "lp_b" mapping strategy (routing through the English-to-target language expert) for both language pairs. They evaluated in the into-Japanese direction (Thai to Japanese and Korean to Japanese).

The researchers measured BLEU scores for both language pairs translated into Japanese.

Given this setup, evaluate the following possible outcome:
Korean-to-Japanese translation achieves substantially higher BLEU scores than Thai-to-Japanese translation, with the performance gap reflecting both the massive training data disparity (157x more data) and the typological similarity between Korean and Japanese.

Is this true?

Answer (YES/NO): YES